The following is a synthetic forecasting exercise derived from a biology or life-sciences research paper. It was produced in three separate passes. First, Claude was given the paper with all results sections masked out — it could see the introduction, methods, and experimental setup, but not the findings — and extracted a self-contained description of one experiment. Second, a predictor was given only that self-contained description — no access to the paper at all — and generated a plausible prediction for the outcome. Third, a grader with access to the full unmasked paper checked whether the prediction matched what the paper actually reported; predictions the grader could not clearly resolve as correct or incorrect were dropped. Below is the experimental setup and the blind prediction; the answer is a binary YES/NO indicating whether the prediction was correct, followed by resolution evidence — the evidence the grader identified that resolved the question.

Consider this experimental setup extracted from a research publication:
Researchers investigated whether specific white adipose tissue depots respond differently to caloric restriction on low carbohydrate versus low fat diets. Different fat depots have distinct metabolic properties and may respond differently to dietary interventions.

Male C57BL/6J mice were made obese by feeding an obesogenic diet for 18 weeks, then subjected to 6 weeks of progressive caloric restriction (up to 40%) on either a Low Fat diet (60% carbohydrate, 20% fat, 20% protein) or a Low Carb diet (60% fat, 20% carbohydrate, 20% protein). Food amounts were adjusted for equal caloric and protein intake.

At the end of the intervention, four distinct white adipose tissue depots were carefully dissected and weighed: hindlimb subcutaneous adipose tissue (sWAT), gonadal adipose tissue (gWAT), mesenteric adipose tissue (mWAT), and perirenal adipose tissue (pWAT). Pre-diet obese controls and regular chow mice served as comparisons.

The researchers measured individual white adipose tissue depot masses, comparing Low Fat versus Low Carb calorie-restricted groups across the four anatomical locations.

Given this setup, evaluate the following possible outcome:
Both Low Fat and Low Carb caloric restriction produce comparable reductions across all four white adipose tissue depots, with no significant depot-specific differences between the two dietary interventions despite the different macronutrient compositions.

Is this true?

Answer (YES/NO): NO